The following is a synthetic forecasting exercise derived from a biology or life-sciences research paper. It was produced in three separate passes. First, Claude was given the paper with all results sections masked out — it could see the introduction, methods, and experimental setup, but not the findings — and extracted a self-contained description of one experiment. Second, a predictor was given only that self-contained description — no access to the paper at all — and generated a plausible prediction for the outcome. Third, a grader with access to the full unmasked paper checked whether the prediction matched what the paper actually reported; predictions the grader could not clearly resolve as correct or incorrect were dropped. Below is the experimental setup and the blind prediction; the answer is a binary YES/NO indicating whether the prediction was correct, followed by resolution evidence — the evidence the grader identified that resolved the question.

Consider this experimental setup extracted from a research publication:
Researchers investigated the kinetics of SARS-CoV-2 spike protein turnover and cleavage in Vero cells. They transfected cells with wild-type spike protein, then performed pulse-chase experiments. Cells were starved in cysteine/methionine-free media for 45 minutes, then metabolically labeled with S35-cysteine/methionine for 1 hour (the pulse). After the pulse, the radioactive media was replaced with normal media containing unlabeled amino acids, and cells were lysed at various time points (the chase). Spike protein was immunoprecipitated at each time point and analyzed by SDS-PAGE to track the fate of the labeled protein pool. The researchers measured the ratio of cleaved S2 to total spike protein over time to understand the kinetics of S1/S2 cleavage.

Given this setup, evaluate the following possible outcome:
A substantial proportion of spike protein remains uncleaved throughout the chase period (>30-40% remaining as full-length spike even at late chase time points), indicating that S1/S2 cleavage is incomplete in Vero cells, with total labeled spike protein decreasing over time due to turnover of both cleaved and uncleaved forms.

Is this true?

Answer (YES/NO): NO